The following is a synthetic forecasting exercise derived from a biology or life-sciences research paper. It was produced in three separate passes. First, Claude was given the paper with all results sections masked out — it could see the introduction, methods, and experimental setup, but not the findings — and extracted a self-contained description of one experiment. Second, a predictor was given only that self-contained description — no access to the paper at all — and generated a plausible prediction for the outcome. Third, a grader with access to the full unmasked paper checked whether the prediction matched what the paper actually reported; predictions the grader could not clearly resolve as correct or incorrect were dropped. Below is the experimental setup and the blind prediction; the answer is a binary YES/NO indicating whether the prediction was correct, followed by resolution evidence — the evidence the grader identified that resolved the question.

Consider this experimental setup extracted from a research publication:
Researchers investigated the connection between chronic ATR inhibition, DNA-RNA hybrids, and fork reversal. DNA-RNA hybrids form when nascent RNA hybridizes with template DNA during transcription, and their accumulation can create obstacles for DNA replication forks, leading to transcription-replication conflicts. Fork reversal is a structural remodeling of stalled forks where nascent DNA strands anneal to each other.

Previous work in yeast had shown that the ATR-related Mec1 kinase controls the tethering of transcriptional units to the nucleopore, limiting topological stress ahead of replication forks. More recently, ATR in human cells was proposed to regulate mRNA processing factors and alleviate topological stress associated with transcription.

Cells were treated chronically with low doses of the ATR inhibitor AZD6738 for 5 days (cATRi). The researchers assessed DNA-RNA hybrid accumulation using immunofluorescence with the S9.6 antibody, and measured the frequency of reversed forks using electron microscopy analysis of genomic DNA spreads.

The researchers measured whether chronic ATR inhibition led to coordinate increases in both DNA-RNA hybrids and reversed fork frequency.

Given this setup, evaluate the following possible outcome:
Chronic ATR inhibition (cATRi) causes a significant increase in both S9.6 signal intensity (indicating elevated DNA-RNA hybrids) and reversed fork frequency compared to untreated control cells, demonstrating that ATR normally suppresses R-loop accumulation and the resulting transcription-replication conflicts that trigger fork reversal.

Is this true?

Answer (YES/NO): YES